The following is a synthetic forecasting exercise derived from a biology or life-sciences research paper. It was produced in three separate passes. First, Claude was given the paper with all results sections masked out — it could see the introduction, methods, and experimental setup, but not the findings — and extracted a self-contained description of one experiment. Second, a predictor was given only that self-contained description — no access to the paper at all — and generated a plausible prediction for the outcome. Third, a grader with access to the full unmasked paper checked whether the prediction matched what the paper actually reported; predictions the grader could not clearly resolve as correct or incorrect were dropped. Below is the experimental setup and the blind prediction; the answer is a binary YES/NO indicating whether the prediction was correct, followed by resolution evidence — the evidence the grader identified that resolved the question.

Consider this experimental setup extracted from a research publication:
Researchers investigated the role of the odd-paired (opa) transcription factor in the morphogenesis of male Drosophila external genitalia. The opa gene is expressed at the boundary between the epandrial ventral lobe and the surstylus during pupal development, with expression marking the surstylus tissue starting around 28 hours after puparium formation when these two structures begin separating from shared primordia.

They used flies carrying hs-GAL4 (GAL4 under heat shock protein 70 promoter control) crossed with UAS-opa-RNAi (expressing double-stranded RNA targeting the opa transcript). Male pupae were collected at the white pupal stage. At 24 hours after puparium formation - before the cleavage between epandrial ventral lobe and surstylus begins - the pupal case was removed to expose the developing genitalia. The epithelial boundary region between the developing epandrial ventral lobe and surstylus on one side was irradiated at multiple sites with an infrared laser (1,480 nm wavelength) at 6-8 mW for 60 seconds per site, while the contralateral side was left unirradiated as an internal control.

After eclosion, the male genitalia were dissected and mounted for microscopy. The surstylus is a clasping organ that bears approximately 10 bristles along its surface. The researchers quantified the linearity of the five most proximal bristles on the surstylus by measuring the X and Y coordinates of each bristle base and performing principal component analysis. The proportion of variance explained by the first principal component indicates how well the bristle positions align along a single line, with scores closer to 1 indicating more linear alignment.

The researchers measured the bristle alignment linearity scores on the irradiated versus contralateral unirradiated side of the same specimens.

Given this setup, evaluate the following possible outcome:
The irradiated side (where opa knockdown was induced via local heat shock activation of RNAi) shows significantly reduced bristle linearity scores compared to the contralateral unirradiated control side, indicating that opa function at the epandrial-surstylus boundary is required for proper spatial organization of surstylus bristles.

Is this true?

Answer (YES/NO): YES